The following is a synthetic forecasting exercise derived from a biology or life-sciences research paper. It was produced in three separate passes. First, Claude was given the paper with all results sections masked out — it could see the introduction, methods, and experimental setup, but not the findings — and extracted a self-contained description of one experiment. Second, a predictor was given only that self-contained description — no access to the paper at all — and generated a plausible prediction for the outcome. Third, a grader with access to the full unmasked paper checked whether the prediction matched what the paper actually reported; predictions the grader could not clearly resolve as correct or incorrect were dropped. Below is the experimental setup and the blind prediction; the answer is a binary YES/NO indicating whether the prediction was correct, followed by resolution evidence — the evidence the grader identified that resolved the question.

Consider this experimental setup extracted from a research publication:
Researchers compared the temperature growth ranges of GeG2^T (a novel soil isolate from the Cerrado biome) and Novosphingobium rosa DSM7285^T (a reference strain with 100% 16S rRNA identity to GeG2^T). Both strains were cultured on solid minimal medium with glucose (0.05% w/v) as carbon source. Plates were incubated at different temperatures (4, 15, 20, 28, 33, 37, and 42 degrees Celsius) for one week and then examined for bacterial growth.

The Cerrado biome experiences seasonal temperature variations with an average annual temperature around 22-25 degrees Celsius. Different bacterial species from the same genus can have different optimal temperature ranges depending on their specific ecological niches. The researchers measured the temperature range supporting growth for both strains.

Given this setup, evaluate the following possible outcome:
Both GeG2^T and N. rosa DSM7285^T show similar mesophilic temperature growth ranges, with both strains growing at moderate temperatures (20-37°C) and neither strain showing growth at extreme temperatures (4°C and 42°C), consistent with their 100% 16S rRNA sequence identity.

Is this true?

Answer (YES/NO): NO